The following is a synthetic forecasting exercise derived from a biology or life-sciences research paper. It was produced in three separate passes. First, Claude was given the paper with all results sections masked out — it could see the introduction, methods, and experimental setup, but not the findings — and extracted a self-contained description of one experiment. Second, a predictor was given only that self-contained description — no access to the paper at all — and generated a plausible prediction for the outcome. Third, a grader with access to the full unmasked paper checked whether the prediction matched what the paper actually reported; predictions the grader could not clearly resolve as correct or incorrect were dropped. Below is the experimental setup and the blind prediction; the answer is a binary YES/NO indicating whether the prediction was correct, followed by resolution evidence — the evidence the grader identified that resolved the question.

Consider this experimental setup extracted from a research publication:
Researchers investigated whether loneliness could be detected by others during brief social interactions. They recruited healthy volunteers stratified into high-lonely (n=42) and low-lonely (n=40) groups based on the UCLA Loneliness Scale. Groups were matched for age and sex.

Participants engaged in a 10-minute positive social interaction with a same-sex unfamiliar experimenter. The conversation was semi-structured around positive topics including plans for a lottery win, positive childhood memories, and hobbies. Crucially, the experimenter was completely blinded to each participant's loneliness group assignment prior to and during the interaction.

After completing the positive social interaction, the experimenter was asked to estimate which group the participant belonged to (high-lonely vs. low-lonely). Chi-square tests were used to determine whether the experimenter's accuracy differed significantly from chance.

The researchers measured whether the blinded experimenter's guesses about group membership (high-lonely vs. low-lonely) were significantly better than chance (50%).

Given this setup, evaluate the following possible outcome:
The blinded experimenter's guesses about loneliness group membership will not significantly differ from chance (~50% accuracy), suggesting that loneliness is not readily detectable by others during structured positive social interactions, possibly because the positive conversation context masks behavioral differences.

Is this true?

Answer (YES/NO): NO